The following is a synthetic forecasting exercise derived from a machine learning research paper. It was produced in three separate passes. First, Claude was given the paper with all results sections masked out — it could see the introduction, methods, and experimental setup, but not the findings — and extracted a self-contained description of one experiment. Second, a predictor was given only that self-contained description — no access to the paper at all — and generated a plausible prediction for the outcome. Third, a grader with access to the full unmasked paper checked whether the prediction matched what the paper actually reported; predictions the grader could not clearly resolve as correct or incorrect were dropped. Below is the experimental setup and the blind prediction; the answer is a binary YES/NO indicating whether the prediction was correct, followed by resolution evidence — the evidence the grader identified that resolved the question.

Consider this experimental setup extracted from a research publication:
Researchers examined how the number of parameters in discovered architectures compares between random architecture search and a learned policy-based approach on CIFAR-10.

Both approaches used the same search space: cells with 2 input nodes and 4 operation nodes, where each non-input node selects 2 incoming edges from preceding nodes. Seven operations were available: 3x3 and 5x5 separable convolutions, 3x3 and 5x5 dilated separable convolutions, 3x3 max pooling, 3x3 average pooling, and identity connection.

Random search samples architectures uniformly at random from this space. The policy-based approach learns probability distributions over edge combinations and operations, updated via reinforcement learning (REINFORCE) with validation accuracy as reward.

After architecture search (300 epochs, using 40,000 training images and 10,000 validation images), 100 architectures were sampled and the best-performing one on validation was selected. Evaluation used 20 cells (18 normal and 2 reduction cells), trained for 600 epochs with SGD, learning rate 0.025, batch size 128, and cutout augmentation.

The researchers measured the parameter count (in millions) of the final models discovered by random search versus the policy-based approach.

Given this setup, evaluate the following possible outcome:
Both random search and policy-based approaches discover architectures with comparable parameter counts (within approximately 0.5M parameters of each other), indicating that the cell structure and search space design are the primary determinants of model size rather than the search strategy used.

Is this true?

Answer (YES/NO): YES